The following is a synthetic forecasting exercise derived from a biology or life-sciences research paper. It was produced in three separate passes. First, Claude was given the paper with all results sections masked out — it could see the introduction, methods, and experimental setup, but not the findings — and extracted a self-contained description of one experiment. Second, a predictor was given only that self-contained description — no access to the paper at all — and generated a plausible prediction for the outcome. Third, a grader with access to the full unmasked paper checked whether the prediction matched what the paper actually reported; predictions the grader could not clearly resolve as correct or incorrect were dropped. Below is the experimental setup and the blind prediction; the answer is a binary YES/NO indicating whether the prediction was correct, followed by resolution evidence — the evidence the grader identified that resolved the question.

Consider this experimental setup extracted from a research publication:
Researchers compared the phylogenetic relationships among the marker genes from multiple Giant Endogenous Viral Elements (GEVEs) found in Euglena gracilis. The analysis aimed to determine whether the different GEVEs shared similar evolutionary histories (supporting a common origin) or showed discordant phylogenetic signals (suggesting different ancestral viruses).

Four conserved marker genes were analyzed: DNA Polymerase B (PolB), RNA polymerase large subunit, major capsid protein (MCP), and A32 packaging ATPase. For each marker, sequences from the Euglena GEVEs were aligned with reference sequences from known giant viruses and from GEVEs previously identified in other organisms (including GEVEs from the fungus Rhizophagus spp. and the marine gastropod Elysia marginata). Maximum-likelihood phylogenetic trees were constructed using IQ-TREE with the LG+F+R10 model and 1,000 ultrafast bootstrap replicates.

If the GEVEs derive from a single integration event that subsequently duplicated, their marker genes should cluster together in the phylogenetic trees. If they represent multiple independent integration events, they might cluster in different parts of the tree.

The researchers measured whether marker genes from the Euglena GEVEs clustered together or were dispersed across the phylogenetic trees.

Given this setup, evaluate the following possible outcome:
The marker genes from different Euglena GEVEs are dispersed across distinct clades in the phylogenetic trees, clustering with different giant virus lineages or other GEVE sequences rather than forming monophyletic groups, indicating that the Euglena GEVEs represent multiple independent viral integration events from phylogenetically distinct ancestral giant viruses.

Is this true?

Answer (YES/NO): NO